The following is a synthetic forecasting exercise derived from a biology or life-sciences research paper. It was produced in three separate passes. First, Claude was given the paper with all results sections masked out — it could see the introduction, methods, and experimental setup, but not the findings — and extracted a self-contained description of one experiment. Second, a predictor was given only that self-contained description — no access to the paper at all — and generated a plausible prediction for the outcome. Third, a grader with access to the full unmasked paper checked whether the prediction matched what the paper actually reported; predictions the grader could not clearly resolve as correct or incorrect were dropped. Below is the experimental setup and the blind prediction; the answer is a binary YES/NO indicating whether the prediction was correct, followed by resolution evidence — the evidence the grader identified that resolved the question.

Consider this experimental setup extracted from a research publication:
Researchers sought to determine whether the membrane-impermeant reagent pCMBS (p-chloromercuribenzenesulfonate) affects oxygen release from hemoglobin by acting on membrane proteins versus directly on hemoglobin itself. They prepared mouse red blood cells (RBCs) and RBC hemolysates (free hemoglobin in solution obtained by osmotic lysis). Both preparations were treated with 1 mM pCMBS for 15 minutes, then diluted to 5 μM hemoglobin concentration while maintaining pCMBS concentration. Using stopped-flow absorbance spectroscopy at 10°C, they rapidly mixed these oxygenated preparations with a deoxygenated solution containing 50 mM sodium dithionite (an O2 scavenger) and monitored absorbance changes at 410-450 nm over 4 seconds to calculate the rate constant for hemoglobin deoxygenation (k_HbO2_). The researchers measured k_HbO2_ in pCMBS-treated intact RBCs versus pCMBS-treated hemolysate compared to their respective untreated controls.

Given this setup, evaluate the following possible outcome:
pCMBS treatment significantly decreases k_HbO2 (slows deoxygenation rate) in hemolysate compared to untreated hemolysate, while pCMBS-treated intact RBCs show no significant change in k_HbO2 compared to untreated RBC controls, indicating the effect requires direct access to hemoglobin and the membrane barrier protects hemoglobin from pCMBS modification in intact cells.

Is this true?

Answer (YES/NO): NO